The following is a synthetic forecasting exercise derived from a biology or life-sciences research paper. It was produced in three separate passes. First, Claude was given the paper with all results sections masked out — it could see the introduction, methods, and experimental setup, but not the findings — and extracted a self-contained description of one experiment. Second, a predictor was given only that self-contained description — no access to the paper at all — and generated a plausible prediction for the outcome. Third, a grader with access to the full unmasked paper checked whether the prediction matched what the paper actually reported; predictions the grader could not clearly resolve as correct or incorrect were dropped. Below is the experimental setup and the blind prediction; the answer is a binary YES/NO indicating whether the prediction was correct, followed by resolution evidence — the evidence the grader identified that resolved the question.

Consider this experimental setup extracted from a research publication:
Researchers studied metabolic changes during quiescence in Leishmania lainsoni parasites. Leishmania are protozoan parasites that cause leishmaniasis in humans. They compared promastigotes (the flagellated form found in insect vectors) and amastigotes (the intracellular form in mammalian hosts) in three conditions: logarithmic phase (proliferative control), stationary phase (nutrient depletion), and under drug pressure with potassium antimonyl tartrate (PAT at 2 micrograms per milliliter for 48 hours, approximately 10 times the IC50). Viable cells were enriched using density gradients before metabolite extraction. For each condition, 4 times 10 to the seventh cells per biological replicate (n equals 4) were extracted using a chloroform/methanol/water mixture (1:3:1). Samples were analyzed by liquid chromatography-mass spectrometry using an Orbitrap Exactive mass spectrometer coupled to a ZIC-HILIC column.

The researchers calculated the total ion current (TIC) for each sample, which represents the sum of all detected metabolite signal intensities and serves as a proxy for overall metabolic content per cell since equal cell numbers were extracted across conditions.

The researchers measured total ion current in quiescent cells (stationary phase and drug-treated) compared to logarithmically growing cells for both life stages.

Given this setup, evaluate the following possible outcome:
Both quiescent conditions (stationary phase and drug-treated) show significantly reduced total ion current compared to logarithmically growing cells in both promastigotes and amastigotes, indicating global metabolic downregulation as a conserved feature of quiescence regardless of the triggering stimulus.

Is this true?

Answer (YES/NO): YES